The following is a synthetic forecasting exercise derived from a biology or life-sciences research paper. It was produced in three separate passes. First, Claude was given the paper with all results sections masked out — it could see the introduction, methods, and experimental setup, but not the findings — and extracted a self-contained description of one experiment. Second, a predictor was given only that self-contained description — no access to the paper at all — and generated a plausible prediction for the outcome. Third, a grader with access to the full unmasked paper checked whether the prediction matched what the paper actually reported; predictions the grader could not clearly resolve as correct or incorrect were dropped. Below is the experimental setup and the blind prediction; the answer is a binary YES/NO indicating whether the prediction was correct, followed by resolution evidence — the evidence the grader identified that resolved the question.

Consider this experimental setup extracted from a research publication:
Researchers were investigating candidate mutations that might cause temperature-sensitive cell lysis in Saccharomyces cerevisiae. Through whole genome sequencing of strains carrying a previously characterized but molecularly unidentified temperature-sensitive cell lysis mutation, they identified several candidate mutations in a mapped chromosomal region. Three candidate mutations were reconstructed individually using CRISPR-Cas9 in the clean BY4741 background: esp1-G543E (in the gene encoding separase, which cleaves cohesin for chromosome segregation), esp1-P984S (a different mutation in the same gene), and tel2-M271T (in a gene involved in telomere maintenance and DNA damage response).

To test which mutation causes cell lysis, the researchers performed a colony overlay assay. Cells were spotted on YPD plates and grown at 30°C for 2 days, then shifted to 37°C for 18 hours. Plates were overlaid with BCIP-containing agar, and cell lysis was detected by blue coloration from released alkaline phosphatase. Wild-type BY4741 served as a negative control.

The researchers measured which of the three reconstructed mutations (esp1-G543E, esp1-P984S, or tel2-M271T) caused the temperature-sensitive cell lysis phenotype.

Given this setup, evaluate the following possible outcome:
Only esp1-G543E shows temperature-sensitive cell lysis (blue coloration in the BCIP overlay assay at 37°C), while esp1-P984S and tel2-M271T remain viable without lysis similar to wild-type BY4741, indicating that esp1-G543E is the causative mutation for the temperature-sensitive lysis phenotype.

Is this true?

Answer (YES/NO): YES